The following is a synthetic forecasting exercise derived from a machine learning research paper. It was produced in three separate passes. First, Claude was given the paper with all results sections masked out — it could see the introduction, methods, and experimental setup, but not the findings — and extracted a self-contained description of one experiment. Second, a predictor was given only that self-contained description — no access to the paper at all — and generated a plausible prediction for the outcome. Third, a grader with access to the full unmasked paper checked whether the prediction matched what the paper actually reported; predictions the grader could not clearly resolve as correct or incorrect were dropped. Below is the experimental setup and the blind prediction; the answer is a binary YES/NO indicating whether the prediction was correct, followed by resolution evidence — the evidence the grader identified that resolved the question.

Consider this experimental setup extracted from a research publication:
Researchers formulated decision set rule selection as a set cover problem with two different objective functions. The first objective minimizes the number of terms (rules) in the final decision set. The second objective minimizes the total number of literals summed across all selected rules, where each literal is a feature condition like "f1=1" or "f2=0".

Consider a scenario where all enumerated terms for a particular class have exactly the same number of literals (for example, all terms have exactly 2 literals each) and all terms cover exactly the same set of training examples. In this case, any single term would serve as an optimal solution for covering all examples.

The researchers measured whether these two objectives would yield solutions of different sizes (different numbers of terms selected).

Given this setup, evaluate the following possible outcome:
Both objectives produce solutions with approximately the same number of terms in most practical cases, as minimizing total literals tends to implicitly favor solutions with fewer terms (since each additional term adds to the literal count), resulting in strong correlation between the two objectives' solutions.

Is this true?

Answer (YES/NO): YES